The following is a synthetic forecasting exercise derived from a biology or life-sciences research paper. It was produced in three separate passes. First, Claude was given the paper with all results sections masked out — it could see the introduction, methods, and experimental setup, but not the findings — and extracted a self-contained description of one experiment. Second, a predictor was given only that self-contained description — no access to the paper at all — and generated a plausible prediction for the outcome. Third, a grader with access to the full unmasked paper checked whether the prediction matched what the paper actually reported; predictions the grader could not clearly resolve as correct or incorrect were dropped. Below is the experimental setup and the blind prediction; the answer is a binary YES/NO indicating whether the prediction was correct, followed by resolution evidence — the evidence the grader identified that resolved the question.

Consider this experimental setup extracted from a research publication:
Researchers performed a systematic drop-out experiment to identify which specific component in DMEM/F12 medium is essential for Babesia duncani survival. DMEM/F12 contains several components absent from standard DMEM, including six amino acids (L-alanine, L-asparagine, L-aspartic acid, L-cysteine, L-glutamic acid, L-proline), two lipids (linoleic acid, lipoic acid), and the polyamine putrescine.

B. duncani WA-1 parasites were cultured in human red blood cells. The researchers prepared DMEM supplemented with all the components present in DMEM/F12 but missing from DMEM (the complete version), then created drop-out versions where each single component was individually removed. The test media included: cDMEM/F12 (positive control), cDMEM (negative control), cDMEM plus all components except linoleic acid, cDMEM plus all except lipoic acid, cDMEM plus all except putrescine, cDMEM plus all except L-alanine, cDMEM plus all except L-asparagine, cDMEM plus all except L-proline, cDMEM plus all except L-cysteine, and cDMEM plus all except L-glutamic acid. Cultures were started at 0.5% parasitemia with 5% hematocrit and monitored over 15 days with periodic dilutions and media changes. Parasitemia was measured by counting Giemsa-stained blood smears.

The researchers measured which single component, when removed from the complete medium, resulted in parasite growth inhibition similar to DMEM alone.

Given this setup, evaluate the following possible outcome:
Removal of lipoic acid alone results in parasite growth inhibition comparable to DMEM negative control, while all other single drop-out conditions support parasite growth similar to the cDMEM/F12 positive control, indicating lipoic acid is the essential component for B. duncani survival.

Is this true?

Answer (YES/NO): NO